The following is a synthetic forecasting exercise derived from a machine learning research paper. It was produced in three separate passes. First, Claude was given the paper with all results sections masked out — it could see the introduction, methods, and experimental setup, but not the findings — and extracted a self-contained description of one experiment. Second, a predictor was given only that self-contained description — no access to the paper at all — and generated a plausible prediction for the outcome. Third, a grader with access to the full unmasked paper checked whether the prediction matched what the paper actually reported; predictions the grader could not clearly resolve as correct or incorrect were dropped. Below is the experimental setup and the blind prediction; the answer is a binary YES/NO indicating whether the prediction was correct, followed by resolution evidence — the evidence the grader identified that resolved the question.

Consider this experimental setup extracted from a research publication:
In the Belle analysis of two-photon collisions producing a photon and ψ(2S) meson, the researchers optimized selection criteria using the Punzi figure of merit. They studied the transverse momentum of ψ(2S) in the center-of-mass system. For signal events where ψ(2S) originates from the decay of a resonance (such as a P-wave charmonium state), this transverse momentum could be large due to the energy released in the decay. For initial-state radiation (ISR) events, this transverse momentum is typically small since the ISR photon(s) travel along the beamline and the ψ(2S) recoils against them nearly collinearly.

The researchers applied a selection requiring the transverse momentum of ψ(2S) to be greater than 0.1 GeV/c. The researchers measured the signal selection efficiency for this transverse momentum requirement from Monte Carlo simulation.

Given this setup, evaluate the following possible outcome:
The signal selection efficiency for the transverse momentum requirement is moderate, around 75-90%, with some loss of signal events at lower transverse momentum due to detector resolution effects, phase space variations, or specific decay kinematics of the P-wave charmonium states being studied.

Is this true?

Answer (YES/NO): NO